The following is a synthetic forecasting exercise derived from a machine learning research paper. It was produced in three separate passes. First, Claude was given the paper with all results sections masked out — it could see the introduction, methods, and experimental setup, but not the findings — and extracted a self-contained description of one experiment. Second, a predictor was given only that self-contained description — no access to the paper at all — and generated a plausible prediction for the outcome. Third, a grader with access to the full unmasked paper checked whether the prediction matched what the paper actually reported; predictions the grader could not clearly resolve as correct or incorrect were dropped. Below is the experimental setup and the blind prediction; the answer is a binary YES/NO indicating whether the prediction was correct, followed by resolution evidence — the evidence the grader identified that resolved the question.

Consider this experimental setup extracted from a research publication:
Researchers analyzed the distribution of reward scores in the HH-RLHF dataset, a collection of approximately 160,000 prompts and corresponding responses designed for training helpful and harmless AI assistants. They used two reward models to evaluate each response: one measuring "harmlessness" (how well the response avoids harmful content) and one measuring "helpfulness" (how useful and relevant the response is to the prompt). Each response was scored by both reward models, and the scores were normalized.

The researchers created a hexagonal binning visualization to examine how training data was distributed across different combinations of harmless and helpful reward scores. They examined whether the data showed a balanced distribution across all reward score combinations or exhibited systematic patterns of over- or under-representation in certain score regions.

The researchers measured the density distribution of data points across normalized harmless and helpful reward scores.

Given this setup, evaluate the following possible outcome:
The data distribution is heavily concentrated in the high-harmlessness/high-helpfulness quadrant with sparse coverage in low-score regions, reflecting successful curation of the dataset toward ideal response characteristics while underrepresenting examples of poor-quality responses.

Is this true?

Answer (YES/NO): NO